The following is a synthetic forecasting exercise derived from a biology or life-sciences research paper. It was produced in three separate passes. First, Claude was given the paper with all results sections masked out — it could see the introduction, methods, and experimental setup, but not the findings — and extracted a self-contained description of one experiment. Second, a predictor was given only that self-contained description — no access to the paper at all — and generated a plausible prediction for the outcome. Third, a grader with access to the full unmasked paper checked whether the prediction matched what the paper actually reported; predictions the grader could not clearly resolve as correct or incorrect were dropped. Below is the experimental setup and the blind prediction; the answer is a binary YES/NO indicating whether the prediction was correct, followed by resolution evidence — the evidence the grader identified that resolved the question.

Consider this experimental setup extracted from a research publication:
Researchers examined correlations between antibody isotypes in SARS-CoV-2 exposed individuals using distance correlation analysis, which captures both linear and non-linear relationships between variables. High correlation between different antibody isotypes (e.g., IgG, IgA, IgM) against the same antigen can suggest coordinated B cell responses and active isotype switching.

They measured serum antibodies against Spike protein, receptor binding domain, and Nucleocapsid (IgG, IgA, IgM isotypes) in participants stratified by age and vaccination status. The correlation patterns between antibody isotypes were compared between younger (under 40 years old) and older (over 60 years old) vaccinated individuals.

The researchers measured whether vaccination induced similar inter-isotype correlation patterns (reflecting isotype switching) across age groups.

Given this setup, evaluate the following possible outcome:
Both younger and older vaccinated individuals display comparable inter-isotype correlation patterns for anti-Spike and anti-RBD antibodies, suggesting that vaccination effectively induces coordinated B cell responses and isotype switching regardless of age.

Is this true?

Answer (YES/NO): NO